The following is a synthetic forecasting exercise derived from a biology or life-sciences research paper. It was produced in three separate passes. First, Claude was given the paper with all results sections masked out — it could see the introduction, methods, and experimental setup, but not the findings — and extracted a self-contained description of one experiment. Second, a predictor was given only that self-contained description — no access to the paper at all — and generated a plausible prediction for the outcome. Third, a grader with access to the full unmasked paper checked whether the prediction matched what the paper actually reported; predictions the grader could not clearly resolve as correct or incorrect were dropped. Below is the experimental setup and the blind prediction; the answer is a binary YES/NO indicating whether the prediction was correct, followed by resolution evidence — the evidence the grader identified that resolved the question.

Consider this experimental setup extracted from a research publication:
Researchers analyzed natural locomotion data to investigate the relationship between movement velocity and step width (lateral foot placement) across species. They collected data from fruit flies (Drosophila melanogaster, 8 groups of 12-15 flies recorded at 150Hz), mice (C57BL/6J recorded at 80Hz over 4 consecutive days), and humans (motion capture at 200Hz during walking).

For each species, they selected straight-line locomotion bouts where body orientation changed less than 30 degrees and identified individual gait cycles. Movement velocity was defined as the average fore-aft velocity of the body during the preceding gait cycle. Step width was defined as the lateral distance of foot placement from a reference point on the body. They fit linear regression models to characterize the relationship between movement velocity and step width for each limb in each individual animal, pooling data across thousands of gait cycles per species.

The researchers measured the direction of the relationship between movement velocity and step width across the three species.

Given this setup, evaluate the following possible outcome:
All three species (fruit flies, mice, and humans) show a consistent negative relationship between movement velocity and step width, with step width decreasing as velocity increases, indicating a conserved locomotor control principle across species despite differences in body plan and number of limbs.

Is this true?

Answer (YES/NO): NO